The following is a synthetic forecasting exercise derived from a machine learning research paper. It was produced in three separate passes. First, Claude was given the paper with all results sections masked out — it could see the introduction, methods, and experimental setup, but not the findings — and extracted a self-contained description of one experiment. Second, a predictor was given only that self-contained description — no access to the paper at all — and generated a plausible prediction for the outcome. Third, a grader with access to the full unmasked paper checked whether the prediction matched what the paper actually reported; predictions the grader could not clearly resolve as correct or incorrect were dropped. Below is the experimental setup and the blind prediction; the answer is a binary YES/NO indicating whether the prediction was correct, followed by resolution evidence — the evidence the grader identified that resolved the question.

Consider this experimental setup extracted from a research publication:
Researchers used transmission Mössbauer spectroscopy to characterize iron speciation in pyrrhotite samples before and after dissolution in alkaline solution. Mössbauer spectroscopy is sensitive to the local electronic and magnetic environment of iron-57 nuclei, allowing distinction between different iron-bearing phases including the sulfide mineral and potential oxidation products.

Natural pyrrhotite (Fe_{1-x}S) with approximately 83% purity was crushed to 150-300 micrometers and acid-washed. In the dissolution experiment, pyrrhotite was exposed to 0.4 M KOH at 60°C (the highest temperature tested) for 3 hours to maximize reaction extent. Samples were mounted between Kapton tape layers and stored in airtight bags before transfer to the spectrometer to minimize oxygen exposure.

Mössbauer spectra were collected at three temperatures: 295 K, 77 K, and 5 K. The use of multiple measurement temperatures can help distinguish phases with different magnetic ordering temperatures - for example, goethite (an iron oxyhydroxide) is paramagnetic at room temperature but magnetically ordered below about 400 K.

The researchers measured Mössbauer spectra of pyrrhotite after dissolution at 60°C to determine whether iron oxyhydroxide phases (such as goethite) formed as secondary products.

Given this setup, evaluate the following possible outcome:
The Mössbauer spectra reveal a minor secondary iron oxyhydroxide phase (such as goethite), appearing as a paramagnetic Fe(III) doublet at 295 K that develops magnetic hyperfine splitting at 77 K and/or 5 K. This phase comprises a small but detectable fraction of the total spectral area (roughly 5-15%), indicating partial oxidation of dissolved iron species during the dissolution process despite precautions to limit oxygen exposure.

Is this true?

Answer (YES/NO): NO